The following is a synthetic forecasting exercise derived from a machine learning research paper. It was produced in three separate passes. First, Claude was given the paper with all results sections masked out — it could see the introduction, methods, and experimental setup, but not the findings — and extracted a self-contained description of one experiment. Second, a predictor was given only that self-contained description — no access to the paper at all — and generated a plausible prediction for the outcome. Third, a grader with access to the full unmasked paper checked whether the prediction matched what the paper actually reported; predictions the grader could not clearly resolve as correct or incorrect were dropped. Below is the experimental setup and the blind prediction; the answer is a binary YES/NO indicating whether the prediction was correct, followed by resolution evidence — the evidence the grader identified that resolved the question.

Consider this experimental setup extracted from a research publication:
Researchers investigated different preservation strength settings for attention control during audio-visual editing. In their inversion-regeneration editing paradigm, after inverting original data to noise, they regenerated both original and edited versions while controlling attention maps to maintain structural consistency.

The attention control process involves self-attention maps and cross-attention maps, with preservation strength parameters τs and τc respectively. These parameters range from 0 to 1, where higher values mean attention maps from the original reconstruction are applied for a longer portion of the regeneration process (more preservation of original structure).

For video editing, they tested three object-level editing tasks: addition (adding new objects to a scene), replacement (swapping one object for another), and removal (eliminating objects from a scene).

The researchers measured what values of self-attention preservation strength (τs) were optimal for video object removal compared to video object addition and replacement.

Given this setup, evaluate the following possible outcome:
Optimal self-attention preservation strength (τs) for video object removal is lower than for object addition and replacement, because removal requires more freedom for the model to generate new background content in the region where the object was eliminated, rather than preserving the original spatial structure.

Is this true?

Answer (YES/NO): NO